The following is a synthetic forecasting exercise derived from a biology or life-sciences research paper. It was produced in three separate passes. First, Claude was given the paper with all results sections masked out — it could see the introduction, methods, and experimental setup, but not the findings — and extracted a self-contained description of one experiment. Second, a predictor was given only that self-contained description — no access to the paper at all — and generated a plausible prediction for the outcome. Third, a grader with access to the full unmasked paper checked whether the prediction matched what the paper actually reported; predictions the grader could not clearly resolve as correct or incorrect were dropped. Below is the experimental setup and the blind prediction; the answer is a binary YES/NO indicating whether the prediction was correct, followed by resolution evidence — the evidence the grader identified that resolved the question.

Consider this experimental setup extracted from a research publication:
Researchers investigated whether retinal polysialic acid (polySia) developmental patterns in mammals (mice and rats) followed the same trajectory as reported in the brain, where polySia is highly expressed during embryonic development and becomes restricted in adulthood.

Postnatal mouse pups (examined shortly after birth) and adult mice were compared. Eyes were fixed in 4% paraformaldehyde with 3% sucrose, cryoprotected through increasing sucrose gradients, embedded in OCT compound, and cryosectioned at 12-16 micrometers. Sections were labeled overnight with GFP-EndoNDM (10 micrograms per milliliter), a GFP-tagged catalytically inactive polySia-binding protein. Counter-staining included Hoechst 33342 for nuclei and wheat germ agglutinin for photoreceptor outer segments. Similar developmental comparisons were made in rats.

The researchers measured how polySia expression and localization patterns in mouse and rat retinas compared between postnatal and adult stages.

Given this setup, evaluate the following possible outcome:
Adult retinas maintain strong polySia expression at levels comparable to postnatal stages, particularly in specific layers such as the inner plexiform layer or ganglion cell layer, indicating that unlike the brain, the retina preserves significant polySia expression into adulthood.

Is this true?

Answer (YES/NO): YES